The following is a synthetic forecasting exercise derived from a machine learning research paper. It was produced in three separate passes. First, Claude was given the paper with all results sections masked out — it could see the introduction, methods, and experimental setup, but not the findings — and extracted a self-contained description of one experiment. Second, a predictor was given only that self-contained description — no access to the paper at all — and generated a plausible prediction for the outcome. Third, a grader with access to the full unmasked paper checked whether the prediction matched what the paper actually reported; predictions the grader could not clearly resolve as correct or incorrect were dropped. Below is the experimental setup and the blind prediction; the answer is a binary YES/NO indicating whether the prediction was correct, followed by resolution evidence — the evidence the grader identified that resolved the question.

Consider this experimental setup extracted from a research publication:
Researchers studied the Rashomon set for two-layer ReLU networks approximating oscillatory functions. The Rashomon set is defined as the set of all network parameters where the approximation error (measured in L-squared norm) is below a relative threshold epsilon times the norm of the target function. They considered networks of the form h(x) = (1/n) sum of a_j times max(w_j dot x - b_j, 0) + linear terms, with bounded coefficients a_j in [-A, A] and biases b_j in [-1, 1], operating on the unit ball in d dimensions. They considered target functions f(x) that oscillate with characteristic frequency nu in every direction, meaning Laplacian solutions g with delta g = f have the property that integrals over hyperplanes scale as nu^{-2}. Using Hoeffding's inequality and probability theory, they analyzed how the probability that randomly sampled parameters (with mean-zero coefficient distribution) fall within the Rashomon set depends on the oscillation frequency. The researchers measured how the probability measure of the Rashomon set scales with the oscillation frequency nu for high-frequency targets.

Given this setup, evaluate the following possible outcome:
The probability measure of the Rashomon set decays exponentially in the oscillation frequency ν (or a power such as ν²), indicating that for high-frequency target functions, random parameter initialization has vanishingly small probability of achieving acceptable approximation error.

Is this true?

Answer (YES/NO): YES